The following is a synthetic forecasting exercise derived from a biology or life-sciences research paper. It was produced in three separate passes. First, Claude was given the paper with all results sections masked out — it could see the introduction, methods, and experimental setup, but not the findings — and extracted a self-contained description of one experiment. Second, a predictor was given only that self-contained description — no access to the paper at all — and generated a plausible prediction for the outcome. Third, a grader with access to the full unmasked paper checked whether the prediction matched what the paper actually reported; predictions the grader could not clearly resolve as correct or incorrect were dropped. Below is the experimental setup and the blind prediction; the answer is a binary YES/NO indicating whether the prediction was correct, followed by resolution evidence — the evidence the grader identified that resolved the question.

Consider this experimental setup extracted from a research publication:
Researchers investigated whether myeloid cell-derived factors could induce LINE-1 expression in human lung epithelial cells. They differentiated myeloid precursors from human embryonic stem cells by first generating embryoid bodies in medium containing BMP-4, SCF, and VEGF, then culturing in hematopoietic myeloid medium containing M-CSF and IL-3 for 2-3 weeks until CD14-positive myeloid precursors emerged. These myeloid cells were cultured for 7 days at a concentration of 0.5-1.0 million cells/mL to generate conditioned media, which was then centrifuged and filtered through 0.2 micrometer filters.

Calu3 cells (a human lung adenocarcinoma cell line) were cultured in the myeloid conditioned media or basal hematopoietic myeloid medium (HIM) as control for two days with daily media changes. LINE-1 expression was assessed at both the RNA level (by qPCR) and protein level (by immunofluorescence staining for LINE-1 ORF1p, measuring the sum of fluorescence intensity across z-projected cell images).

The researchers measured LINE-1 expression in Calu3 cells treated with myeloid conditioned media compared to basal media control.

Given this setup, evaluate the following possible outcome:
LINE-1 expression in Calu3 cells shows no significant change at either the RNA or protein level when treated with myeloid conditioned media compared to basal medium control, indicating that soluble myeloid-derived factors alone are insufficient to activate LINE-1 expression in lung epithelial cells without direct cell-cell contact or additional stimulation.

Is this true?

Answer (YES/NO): NO